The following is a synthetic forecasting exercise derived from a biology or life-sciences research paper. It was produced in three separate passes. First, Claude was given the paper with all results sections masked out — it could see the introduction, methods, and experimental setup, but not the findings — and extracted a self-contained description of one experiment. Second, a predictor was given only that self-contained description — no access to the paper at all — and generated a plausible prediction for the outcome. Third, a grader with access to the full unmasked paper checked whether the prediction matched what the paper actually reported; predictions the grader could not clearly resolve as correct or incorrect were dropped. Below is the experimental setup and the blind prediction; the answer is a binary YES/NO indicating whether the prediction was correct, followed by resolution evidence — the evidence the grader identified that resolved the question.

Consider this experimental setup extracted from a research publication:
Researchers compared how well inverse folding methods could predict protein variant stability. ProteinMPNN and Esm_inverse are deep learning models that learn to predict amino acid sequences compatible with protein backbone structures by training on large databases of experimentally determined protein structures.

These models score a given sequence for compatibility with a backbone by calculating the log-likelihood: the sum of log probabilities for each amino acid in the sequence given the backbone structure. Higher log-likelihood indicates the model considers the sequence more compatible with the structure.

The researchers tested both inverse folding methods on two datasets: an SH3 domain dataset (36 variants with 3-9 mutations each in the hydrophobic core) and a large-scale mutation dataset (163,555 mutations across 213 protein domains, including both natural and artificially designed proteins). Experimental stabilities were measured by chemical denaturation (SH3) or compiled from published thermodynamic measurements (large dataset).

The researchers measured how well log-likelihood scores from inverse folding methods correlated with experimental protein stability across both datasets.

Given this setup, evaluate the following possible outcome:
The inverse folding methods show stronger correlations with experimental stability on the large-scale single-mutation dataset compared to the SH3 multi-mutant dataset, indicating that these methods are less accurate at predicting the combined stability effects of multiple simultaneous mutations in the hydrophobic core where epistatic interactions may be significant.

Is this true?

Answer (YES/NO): NO